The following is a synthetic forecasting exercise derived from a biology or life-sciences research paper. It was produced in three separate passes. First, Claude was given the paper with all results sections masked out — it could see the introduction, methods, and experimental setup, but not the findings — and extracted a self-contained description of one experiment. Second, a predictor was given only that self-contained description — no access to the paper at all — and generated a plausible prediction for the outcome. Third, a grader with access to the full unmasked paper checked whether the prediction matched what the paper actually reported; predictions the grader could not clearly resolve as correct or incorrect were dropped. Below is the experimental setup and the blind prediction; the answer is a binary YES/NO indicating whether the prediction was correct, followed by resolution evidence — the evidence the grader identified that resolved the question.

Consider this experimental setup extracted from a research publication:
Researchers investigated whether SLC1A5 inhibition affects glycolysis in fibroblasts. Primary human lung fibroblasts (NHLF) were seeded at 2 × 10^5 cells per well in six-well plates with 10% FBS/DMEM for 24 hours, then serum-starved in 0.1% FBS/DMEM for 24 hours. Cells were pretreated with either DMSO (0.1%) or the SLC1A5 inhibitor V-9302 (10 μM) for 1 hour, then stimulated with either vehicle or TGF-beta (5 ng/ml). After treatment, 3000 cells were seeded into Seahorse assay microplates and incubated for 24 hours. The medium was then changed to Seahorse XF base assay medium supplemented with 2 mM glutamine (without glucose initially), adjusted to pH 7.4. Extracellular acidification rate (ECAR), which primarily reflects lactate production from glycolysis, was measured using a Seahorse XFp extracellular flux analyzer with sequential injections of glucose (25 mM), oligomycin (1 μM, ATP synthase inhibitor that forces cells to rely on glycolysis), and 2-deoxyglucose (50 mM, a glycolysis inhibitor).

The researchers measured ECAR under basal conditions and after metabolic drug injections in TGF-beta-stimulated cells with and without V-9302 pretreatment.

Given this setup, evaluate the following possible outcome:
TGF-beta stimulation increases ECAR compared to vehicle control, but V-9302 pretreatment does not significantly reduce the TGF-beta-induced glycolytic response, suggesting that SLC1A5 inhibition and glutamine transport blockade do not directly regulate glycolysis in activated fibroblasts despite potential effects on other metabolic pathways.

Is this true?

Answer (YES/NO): NO